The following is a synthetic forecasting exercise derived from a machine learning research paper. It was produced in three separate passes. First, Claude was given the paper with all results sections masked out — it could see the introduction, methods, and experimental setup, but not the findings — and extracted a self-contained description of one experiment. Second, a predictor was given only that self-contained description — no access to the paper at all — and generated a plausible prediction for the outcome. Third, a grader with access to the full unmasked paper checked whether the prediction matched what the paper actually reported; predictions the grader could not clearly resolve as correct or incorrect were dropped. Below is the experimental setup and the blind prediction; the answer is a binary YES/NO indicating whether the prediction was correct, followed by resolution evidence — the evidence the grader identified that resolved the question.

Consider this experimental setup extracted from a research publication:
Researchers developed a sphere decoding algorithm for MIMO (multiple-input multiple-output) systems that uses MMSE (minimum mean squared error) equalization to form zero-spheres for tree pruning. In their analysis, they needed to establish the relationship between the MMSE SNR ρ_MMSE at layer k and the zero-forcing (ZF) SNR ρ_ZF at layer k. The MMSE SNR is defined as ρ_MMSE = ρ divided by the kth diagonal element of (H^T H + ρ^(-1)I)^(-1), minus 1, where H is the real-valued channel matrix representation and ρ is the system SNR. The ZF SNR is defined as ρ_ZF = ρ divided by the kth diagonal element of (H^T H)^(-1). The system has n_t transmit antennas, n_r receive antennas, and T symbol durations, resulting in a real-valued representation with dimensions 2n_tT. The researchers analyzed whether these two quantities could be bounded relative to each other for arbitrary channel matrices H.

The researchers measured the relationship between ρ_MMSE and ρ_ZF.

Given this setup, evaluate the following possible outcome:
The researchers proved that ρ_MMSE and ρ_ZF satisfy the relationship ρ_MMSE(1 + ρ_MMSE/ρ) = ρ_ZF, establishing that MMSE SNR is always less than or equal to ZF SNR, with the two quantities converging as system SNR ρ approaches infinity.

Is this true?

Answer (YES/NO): NO